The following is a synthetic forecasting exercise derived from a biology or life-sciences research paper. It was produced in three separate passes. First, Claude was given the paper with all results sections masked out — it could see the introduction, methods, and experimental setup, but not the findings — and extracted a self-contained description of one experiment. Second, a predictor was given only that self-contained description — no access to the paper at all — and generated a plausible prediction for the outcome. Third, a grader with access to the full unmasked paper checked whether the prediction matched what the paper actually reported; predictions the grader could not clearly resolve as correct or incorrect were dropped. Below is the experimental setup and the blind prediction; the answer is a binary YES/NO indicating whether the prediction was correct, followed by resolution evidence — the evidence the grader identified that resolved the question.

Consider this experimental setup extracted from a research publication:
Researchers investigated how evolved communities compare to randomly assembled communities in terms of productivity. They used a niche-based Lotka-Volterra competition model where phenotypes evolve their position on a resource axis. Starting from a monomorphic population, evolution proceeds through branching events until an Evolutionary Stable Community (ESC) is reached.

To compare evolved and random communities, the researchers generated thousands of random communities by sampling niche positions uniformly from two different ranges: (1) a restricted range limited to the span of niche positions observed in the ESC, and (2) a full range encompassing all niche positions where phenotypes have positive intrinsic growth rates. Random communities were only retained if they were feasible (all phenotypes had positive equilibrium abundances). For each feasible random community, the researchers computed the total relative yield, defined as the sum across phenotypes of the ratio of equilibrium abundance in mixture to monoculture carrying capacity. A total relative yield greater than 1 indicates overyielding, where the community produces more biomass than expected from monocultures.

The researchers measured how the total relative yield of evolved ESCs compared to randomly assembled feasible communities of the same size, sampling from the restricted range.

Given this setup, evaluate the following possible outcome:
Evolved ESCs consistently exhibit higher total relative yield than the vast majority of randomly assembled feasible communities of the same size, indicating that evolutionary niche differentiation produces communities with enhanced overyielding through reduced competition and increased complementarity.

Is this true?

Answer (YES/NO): YES